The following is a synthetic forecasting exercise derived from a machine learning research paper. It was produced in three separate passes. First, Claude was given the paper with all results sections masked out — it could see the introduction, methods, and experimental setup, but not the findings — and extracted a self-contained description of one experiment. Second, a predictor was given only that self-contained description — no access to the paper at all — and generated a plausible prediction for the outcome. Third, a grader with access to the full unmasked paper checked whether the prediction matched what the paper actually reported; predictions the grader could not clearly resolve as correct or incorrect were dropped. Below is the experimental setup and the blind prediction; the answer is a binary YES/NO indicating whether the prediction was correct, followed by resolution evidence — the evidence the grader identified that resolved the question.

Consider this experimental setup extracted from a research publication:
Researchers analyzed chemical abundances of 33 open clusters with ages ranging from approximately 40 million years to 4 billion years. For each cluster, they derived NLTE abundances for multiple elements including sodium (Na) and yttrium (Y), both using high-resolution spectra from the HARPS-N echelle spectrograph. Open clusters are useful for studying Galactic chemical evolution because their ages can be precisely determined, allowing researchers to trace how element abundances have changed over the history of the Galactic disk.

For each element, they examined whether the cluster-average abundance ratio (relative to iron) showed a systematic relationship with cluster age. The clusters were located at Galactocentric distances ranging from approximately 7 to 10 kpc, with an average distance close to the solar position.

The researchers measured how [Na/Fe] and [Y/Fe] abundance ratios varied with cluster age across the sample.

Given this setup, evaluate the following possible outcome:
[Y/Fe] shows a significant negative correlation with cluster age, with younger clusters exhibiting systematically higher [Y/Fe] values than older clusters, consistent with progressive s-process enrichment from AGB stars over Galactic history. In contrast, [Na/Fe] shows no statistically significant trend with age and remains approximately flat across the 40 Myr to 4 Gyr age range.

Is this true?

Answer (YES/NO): NO